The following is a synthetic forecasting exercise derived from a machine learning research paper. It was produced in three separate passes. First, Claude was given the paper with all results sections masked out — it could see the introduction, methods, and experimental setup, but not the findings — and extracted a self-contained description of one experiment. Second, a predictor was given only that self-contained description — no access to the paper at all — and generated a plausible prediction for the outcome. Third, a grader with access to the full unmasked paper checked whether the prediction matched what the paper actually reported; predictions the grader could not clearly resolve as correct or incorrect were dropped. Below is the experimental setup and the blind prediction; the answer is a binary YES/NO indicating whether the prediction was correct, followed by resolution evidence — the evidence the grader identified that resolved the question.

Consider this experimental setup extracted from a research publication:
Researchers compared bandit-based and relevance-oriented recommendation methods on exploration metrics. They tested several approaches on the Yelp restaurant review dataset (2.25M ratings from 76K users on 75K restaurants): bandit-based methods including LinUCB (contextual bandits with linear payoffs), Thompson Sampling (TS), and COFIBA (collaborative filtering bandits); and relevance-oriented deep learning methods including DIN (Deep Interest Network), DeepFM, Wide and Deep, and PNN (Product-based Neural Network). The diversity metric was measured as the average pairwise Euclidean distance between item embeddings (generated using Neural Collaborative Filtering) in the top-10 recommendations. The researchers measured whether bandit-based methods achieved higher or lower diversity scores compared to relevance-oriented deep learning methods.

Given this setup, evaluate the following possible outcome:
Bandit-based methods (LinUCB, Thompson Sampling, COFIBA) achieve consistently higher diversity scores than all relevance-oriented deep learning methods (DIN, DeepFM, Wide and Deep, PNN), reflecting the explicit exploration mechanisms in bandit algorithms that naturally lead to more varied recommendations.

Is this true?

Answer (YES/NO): YES